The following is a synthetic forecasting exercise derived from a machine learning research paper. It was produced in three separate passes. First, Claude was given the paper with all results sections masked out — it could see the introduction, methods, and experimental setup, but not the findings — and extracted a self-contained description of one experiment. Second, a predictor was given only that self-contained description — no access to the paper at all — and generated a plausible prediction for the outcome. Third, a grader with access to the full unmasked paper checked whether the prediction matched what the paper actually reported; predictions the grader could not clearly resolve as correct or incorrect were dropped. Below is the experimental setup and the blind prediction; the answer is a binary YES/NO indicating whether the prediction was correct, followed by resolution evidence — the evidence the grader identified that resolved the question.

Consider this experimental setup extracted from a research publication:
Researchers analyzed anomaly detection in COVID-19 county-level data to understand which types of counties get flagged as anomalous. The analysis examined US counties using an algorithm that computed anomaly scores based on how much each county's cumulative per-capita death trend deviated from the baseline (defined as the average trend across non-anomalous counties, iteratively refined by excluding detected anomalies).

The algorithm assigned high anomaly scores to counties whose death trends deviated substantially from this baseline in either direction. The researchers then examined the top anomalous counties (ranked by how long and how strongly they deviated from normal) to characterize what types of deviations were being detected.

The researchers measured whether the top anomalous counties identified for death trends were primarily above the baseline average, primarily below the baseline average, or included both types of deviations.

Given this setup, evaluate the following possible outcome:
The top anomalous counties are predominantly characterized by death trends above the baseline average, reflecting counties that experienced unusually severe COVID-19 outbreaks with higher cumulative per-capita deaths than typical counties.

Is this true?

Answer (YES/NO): NO